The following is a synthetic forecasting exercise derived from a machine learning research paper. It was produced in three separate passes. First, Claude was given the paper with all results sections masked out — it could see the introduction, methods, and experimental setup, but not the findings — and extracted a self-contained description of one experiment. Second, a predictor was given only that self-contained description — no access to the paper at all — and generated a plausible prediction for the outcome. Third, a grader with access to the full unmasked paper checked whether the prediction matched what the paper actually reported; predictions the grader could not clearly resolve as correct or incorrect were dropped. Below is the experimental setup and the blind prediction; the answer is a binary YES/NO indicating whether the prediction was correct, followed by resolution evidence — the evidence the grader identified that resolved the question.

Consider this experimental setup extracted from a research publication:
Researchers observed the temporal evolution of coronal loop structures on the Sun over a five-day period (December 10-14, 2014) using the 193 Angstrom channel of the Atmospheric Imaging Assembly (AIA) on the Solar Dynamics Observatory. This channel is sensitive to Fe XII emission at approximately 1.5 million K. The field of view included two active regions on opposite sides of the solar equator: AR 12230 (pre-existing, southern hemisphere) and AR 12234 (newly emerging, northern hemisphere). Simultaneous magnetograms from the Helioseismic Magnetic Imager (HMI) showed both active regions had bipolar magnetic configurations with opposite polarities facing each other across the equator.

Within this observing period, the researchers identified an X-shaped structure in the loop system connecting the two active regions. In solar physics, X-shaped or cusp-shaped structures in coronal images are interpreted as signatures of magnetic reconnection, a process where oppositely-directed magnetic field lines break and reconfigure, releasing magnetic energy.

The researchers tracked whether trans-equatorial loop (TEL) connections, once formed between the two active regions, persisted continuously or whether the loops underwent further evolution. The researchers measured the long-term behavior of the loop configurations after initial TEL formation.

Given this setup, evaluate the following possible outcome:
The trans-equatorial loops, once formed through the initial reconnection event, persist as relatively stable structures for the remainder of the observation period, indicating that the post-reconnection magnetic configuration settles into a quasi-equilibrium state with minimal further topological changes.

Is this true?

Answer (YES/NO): NO